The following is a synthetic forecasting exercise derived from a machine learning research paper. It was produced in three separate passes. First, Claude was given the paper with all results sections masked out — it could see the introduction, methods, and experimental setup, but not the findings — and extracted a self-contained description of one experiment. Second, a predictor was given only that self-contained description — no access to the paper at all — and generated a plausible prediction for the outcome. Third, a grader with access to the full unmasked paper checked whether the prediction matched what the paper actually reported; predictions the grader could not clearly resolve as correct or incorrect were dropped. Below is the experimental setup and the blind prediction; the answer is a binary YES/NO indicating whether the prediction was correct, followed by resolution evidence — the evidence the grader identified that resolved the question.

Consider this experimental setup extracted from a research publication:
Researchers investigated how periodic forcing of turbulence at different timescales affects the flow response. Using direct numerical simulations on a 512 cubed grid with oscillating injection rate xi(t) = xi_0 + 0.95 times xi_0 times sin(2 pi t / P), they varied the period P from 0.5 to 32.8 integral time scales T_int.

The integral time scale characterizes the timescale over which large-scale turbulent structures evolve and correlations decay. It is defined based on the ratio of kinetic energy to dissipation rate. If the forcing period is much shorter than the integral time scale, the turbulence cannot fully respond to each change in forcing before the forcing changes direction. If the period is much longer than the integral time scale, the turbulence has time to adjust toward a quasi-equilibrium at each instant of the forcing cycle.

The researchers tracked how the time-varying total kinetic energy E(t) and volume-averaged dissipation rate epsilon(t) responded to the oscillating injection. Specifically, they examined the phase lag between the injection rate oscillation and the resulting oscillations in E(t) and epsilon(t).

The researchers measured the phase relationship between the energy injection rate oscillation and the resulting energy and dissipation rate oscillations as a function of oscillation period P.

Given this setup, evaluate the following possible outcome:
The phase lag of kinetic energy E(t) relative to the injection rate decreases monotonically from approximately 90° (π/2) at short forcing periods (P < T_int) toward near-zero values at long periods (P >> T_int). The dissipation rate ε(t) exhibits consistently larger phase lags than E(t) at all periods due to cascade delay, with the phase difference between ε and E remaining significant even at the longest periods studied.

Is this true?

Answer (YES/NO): NO